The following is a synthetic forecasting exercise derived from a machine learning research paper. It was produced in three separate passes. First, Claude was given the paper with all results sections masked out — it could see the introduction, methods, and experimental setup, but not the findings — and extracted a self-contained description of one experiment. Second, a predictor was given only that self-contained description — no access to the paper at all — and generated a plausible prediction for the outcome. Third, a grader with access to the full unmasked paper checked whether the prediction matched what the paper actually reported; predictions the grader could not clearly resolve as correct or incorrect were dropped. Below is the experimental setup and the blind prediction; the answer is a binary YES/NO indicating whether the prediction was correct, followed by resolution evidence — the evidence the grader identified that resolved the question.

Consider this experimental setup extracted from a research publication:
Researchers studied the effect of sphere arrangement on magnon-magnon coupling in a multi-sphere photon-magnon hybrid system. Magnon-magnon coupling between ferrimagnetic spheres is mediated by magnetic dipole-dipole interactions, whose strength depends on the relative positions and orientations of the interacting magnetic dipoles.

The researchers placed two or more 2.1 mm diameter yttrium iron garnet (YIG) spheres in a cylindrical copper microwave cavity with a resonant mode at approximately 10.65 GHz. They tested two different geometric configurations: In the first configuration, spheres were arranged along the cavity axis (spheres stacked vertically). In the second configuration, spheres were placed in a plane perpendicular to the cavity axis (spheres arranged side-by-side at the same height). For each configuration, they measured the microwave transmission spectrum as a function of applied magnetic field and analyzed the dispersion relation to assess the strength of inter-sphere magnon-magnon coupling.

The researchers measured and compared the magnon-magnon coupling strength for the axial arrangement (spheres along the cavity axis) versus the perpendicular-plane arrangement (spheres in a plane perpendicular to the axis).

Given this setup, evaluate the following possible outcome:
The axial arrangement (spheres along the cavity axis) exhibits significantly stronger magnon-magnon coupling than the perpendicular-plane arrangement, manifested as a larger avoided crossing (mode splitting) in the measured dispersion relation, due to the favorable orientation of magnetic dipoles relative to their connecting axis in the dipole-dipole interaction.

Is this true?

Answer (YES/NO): YES